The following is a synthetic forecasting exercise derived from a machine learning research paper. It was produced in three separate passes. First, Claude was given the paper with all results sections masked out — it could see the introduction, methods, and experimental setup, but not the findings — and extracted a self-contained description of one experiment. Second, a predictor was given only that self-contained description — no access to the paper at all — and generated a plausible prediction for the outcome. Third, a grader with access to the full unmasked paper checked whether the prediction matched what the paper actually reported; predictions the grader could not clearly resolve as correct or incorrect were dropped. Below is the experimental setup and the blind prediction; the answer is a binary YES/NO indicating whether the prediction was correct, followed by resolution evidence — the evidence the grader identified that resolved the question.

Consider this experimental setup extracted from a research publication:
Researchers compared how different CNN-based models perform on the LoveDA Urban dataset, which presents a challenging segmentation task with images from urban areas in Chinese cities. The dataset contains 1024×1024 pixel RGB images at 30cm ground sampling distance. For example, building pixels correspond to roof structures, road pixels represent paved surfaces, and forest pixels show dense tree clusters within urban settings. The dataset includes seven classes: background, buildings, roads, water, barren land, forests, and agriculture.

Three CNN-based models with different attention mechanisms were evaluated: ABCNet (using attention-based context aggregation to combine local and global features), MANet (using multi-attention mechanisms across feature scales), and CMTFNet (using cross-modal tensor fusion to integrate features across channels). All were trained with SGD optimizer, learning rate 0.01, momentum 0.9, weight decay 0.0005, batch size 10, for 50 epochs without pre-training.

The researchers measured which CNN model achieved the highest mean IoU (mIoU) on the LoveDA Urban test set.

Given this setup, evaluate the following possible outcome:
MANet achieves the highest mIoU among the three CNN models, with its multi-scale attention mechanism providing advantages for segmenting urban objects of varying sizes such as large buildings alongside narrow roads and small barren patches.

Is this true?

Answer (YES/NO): YES